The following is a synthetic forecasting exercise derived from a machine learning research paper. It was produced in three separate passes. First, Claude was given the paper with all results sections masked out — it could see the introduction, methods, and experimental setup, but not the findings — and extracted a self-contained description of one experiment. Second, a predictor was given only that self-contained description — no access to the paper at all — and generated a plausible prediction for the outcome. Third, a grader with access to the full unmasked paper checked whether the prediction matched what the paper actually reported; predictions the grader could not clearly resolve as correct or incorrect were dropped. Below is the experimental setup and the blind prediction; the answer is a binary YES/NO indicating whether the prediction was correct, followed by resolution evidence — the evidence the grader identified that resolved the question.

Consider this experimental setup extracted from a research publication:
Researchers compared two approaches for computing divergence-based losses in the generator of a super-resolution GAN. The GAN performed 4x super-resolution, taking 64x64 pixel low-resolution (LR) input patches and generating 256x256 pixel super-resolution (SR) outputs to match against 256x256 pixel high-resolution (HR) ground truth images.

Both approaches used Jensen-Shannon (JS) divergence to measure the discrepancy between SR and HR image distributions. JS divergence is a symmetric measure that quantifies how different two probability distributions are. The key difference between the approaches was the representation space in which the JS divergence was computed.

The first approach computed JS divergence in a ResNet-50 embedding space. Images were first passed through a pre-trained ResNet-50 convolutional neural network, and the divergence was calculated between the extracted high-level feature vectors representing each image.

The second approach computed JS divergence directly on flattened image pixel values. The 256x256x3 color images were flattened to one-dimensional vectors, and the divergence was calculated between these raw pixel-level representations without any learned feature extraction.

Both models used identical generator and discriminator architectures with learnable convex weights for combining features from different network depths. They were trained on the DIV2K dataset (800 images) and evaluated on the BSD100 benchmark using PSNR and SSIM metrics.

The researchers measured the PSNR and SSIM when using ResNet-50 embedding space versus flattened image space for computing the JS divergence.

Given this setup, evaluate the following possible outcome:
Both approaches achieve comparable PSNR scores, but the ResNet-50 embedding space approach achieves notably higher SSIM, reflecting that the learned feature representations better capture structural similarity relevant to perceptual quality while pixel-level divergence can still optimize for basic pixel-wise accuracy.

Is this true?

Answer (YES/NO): NO